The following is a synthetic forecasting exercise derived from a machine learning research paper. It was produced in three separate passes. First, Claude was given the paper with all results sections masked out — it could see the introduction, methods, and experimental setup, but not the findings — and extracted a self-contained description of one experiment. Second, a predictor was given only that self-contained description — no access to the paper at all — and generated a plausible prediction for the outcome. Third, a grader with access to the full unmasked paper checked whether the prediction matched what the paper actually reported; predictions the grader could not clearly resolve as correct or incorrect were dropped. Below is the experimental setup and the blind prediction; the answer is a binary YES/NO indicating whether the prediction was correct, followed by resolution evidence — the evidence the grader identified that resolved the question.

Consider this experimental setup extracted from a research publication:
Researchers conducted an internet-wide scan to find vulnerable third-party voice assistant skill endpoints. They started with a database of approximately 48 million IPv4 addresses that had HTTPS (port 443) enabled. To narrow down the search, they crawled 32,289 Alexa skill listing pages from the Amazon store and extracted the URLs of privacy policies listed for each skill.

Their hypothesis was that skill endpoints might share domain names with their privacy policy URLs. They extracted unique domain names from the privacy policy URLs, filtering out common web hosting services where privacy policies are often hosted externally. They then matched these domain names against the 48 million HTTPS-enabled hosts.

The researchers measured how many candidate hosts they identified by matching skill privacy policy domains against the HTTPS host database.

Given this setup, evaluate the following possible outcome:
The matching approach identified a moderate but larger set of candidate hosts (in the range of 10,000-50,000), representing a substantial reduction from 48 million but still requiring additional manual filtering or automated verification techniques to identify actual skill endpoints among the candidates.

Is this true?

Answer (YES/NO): NO